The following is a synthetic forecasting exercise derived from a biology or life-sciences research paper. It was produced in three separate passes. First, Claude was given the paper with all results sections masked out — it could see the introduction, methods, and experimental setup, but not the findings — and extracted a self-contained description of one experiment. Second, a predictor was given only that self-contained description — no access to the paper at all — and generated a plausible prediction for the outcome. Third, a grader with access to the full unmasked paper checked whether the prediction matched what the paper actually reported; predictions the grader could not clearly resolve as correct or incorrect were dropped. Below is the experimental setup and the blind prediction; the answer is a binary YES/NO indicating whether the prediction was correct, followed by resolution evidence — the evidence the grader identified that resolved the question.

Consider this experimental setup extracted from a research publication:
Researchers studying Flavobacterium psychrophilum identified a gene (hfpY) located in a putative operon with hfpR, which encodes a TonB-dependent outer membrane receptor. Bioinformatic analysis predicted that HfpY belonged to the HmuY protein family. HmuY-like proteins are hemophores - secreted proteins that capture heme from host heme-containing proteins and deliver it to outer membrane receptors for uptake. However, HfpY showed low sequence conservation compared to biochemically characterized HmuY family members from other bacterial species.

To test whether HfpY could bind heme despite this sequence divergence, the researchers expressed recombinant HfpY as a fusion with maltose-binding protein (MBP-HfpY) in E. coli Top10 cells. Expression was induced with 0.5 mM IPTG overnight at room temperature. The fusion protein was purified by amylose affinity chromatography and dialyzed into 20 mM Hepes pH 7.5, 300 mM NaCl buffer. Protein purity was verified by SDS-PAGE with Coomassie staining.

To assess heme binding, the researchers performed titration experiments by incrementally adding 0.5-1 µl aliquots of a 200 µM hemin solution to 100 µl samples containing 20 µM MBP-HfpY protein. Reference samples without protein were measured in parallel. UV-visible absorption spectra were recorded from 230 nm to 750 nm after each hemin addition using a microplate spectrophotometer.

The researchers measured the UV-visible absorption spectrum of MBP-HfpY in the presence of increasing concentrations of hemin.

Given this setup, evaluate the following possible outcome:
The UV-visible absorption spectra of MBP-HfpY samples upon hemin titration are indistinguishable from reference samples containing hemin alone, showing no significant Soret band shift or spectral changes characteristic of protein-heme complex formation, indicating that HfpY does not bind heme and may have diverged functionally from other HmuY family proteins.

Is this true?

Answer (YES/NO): NO